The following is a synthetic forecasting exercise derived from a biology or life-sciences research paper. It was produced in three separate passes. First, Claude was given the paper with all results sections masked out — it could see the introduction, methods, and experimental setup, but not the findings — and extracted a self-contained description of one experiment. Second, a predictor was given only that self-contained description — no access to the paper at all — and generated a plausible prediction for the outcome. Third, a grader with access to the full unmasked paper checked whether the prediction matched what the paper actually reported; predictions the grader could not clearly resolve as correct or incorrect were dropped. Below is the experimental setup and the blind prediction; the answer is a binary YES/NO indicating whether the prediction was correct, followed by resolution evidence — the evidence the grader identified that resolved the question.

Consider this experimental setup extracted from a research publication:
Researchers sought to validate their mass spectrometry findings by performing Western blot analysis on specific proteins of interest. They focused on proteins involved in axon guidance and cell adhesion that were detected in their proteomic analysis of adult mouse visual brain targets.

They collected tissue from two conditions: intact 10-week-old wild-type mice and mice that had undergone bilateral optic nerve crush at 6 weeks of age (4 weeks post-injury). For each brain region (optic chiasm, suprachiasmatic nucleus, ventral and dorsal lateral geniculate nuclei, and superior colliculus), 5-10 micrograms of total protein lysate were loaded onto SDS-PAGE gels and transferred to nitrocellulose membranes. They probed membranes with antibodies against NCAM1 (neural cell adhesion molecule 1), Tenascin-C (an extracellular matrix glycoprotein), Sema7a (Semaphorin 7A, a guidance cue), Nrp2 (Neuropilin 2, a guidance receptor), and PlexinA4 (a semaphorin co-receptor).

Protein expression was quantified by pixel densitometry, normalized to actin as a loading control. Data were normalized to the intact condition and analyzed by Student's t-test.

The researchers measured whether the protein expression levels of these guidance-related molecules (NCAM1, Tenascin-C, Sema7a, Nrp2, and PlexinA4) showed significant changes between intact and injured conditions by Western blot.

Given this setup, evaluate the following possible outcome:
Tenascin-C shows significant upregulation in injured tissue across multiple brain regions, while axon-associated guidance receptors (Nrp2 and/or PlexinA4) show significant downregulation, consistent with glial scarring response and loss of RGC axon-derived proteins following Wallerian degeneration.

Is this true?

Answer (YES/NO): NO